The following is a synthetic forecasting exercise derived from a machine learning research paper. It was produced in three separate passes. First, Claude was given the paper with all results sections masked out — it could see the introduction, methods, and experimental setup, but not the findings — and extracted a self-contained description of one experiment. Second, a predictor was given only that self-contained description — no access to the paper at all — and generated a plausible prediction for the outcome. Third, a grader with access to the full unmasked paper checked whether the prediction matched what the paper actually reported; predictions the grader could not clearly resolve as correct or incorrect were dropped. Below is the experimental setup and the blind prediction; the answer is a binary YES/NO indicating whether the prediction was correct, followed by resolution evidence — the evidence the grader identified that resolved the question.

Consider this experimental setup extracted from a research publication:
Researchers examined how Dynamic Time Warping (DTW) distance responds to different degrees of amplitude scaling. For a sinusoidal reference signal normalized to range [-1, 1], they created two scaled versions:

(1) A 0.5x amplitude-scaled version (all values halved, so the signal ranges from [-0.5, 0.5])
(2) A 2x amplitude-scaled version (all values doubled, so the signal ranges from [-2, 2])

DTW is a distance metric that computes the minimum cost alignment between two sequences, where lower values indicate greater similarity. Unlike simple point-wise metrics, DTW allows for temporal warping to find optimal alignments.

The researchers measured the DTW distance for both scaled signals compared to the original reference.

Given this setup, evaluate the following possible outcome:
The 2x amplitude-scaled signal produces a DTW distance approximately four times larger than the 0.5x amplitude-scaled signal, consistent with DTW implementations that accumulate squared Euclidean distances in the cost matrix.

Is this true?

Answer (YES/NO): NO